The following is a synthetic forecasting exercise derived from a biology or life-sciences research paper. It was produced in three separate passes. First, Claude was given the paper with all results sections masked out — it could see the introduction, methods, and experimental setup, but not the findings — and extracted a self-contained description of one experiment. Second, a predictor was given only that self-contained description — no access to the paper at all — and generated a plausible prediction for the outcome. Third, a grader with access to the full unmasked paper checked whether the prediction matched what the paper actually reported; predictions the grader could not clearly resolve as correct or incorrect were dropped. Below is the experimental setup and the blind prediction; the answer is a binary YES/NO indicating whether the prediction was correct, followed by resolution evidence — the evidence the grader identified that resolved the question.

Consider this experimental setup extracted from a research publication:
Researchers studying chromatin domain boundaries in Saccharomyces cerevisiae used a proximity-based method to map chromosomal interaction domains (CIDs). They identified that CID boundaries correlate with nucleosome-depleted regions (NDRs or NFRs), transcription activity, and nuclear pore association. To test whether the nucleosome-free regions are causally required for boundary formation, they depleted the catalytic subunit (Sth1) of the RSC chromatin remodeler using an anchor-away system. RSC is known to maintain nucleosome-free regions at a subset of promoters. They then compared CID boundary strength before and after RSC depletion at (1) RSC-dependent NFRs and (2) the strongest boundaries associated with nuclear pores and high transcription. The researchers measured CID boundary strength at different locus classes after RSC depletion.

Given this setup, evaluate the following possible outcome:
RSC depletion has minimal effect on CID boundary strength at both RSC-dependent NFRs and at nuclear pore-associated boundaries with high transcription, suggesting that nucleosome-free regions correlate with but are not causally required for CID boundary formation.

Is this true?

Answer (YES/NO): NO